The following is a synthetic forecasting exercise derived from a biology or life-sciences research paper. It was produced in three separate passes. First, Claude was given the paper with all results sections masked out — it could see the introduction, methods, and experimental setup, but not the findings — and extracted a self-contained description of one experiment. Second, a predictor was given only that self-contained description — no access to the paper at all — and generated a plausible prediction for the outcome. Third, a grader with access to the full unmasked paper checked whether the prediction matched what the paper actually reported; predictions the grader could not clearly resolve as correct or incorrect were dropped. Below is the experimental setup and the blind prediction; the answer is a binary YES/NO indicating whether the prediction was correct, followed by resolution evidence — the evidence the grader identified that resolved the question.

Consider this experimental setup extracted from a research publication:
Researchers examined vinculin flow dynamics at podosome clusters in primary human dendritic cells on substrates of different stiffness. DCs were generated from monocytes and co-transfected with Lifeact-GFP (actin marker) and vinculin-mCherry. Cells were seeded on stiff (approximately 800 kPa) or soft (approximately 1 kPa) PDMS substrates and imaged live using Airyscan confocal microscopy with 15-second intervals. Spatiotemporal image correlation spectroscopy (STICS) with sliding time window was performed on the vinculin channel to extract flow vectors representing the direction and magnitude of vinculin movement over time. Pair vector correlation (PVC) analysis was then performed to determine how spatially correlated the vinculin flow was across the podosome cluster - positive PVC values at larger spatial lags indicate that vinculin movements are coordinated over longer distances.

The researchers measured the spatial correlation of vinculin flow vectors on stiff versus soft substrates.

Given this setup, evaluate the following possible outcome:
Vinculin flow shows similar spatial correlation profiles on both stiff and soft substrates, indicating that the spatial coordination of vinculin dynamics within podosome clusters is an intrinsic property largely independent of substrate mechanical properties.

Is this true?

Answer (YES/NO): NO